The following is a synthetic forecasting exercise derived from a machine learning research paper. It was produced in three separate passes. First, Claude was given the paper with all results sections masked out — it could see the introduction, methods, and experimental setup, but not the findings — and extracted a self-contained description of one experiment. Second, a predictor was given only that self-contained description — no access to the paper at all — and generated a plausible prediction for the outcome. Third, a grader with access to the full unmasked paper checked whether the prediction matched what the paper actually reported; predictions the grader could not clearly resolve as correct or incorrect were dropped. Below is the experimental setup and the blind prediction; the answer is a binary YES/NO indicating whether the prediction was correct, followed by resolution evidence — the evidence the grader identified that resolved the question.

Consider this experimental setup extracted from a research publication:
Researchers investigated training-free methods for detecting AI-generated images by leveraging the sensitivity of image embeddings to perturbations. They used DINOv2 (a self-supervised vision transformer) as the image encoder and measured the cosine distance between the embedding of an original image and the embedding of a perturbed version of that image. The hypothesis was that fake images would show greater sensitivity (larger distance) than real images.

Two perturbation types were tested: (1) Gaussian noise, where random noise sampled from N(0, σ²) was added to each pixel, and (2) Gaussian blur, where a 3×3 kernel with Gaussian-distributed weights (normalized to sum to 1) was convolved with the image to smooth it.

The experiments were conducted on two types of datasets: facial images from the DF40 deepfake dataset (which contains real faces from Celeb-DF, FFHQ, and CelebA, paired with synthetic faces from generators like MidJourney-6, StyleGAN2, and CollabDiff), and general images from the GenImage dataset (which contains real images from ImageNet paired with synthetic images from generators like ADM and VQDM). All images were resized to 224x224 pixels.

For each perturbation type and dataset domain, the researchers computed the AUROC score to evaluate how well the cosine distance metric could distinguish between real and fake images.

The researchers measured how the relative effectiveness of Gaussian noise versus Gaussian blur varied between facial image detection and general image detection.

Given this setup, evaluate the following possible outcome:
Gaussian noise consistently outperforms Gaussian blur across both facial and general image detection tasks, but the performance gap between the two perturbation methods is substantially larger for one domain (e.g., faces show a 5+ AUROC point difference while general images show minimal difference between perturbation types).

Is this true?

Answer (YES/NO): NO